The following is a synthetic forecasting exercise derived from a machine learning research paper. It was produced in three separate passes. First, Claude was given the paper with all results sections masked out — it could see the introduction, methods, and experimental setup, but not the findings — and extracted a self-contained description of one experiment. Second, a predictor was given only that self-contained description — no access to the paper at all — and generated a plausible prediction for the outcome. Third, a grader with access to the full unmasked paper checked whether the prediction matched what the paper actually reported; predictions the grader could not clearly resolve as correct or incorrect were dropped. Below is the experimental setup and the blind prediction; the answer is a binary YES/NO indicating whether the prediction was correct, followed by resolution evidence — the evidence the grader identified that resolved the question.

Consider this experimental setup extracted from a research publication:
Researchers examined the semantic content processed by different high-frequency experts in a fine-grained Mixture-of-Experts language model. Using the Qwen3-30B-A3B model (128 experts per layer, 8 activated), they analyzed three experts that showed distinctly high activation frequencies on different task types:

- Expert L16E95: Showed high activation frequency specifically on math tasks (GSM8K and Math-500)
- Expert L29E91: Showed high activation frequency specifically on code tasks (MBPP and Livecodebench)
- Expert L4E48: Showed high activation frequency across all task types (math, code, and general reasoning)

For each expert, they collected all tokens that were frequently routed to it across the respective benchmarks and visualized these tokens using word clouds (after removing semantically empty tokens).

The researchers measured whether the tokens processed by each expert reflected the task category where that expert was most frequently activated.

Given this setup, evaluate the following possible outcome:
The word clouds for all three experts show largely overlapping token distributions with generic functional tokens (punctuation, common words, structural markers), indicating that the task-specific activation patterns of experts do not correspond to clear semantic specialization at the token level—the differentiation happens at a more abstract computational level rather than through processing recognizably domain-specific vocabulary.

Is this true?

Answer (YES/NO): NO